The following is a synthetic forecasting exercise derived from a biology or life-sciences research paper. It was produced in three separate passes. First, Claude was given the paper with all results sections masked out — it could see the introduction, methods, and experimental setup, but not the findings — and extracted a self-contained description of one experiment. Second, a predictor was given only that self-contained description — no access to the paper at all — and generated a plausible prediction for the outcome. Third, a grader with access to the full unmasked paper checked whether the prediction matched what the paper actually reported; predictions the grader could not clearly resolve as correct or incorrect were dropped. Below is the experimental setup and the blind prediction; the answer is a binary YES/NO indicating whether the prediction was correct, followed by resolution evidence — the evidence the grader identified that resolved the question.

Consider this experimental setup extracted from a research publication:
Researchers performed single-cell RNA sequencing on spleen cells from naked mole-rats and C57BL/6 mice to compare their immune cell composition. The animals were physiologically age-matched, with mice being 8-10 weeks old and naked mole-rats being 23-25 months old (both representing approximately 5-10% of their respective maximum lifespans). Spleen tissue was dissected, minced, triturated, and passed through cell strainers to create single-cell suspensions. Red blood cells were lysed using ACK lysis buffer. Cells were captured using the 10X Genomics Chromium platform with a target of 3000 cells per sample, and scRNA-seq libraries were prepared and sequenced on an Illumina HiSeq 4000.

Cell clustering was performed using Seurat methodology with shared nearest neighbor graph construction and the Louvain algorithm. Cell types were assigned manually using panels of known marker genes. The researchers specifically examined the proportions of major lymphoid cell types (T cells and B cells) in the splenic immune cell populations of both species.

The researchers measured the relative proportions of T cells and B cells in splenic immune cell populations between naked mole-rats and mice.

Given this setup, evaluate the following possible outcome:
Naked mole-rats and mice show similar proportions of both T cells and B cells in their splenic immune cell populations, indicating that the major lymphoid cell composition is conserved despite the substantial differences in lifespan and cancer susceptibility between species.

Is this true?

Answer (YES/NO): NO